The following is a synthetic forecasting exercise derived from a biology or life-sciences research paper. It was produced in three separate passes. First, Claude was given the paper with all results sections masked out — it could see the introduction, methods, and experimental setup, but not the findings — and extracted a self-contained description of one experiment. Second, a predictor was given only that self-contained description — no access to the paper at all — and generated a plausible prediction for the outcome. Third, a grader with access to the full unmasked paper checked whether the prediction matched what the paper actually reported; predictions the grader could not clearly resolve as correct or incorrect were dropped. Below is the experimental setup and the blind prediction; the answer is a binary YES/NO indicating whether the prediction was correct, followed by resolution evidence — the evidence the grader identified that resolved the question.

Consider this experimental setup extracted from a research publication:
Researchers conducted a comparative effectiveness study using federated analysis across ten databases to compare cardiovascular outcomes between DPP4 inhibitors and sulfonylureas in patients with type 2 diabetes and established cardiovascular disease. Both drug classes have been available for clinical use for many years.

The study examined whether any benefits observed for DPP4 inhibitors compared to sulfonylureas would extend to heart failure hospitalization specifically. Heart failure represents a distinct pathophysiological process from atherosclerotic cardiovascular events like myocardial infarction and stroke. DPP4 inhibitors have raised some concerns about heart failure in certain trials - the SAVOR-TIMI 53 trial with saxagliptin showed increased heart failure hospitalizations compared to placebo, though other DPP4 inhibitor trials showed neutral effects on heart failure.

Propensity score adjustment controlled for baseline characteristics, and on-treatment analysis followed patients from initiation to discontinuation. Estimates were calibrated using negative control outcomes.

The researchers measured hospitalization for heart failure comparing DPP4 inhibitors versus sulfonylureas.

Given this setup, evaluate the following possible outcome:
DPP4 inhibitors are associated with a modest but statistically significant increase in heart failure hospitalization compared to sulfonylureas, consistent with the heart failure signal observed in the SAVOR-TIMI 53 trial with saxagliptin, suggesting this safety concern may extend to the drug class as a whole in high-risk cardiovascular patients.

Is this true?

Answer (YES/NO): NO